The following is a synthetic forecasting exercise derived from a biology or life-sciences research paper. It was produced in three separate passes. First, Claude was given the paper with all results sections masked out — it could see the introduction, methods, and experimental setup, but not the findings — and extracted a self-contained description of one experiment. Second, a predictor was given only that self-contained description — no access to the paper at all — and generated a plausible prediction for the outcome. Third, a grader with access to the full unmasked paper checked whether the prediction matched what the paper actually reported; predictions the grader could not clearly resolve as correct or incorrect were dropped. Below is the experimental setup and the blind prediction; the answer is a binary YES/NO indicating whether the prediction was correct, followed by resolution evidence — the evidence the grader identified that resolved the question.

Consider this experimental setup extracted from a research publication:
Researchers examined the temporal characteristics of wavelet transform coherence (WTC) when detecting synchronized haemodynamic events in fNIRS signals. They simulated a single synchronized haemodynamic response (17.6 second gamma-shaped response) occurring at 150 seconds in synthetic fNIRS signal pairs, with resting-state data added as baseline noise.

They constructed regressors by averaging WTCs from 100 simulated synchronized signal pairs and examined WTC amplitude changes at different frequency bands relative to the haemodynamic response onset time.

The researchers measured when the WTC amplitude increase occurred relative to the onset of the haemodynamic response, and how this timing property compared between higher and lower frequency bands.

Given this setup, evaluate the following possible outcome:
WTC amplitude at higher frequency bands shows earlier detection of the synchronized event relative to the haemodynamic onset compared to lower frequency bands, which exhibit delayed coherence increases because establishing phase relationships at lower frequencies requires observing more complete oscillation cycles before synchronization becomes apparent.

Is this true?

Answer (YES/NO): NO